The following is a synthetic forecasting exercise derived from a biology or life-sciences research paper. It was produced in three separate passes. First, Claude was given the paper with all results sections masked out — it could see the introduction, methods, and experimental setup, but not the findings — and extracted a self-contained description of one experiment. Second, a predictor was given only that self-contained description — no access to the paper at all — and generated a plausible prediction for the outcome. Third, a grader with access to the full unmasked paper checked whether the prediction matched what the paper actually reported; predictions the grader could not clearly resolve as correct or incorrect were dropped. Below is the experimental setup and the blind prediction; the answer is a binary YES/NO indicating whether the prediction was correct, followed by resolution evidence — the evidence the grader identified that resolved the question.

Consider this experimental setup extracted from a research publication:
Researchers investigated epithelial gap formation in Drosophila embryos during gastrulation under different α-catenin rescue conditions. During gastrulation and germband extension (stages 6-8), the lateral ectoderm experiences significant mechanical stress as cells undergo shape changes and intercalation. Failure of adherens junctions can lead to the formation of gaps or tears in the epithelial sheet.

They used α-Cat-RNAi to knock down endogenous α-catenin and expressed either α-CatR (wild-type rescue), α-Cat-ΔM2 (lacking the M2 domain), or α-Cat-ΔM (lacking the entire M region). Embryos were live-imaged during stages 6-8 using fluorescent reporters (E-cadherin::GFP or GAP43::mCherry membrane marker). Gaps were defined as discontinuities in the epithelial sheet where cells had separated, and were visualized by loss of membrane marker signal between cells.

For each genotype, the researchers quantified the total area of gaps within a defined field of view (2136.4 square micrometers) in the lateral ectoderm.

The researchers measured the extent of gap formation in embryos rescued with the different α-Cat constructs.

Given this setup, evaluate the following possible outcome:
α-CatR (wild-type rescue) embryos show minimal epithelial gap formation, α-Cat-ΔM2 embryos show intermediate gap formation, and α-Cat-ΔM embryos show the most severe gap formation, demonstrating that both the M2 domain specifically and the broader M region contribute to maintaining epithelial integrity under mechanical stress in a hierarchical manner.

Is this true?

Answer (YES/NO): NO